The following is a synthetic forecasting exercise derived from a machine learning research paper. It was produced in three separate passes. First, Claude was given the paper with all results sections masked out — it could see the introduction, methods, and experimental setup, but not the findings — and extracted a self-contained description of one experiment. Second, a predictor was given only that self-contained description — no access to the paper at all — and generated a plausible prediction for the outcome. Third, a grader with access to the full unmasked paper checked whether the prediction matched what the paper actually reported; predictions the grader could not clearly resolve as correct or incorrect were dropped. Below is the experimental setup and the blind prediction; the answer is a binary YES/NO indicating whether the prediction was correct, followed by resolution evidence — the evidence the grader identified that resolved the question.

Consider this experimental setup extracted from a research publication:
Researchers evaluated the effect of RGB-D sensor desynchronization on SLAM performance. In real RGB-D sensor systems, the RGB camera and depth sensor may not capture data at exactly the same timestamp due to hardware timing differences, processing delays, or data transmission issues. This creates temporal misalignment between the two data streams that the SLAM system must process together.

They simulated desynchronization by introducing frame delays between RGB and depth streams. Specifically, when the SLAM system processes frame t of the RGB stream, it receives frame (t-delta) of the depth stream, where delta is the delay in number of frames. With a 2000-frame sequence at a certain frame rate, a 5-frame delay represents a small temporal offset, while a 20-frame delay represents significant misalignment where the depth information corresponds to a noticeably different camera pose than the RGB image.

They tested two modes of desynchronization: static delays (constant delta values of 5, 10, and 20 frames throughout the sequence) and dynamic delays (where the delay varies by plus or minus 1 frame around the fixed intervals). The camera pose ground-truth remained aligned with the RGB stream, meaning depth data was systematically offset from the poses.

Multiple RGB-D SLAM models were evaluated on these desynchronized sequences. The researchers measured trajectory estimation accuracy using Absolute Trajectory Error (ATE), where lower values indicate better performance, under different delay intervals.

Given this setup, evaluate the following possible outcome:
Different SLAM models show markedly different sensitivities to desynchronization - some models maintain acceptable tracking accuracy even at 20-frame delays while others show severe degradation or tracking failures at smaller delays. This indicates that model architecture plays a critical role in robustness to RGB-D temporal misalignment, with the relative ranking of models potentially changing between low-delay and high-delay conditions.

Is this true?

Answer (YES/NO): YES